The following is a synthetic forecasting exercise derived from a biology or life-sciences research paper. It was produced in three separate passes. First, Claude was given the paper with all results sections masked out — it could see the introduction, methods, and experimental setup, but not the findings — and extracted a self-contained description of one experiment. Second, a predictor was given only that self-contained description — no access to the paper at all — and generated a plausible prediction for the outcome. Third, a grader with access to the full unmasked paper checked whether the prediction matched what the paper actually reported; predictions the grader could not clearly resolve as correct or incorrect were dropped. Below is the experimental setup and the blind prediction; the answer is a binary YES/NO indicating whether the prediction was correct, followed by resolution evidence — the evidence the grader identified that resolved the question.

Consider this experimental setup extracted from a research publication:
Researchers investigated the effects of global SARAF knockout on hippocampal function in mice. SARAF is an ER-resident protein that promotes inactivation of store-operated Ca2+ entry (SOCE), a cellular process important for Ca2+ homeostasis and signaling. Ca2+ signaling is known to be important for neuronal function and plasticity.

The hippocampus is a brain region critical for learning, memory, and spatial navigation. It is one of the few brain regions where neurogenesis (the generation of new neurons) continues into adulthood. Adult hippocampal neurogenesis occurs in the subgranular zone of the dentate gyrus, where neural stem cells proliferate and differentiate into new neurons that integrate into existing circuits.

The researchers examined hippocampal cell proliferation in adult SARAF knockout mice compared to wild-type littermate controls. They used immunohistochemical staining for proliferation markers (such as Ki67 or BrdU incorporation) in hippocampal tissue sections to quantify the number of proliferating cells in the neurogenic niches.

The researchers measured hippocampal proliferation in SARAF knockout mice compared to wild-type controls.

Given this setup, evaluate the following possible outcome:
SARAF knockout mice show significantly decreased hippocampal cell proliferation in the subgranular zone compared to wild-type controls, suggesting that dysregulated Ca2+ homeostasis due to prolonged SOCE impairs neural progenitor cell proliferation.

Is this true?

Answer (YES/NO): YES